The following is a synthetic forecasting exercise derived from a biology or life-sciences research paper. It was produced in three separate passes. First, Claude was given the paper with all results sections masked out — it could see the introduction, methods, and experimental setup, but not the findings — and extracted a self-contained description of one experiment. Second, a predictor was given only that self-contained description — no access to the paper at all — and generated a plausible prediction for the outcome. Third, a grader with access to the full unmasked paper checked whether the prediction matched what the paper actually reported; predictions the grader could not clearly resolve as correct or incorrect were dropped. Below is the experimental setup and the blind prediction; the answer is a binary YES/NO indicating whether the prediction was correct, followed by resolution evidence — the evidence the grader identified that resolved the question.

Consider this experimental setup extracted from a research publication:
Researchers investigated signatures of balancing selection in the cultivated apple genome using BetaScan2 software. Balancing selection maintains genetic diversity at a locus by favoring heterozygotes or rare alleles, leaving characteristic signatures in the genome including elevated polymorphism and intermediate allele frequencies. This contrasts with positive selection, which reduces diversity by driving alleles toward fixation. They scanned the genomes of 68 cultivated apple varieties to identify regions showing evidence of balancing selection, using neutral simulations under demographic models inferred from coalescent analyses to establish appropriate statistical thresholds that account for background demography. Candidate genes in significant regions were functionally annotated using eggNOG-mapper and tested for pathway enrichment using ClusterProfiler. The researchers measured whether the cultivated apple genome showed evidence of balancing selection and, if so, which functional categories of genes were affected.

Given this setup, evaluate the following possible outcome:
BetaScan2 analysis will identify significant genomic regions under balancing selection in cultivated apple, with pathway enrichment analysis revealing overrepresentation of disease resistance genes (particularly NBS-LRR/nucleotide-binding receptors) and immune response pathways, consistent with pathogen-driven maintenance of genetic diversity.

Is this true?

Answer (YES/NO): NO